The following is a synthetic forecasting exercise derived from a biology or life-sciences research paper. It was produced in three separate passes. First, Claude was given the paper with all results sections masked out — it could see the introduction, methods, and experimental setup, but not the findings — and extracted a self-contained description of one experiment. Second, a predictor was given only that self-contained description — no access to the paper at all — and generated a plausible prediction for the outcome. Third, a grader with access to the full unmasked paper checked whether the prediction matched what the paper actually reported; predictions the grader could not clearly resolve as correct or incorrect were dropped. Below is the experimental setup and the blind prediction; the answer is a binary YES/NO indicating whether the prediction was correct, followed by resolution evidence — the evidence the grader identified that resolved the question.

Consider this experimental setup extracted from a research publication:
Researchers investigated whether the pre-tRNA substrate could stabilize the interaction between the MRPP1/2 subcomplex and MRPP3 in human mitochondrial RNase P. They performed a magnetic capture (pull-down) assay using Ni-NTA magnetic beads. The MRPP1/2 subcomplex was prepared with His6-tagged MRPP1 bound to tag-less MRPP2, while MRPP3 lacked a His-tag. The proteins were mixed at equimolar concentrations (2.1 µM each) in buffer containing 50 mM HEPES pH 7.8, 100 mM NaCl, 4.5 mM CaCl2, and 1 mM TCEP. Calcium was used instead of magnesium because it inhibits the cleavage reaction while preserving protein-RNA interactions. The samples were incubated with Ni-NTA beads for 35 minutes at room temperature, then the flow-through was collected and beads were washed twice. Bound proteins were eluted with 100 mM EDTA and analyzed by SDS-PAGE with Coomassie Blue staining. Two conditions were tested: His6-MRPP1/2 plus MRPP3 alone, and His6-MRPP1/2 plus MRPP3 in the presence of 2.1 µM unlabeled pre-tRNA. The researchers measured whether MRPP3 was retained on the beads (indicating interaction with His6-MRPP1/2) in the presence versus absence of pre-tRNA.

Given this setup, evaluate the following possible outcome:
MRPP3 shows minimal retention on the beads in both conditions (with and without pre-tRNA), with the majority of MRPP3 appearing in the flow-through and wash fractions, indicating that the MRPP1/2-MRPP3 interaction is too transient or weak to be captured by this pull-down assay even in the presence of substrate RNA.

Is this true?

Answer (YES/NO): NO